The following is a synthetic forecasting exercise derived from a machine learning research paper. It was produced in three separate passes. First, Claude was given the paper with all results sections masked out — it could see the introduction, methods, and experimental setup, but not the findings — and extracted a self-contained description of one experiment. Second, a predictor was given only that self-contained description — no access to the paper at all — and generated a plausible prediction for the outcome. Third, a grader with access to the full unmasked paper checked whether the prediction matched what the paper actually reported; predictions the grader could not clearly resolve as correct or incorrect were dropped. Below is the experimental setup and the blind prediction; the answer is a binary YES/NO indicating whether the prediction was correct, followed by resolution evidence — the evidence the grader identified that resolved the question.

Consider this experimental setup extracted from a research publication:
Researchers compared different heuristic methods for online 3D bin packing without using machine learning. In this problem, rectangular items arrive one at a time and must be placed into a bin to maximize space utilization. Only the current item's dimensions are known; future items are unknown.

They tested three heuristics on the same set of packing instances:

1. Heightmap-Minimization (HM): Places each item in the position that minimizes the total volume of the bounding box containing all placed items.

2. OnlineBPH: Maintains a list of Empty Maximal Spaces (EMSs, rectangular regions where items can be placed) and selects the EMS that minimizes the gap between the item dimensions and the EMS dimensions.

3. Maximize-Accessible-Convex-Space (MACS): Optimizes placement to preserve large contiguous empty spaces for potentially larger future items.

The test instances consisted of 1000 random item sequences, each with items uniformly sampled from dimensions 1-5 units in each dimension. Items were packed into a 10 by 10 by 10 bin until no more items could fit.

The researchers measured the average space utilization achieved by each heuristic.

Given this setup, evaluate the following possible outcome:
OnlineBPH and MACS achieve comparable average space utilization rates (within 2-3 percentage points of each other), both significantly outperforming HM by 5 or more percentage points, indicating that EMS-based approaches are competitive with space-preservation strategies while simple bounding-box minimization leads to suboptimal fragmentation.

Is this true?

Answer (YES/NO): NO